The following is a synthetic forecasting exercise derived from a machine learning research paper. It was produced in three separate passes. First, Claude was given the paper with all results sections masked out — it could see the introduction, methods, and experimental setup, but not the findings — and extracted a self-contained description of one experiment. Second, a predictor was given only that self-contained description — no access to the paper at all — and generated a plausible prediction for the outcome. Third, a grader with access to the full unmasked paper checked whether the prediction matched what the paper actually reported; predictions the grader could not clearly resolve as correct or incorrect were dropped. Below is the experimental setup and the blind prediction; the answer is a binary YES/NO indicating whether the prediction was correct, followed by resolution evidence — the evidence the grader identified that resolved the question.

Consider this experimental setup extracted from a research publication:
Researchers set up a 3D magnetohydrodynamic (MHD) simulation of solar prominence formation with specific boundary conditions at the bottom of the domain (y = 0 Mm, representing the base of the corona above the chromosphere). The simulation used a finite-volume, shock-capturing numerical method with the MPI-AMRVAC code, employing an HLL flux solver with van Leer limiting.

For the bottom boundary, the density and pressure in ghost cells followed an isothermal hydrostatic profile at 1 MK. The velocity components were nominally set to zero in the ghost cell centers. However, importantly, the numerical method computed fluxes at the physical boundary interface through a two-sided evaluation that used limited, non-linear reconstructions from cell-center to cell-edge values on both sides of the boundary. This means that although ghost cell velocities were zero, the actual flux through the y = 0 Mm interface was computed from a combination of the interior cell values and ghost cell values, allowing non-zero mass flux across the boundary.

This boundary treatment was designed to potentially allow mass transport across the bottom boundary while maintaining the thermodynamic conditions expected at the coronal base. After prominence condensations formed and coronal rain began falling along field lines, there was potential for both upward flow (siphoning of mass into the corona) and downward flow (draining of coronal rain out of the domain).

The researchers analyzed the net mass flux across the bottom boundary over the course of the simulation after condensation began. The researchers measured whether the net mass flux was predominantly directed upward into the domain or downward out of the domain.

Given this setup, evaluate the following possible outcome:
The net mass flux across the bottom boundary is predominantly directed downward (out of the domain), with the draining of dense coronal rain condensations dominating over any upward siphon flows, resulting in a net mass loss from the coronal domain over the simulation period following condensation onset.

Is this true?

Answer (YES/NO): NO